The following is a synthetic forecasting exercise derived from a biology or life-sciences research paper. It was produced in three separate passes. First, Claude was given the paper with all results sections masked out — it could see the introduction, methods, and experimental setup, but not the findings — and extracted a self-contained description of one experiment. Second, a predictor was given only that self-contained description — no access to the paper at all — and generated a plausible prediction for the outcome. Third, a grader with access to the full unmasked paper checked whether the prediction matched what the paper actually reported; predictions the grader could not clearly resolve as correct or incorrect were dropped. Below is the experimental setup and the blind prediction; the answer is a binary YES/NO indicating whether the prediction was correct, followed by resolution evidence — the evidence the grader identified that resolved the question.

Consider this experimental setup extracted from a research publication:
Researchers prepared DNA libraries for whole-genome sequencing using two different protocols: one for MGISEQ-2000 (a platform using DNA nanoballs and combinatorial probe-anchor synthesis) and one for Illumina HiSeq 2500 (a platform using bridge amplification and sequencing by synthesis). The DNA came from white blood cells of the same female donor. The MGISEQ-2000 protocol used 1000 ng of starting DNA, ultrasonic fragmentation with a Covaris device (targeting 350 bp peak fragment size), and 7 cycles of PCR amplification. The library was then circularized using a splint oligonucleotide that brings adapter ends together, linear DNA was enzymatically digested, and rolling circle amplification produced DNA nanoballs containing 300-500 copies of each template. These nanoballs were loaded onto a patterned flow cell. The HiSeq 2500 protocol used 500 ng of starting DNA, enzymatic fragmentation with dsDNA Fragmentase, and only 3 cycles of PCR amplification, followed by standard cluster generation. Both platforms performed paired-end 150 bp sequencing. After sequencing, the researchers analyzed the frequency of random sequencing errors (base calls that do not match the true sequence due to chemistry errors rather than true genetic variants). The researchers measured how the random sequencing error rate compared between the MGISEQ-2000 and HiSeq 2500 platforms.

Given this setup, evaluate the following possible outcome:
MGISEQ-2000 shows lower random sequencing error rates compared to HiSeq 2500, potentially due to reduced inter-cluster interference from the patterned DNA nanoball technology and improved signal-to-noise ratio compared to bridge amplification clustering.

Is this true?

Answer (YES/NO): NO